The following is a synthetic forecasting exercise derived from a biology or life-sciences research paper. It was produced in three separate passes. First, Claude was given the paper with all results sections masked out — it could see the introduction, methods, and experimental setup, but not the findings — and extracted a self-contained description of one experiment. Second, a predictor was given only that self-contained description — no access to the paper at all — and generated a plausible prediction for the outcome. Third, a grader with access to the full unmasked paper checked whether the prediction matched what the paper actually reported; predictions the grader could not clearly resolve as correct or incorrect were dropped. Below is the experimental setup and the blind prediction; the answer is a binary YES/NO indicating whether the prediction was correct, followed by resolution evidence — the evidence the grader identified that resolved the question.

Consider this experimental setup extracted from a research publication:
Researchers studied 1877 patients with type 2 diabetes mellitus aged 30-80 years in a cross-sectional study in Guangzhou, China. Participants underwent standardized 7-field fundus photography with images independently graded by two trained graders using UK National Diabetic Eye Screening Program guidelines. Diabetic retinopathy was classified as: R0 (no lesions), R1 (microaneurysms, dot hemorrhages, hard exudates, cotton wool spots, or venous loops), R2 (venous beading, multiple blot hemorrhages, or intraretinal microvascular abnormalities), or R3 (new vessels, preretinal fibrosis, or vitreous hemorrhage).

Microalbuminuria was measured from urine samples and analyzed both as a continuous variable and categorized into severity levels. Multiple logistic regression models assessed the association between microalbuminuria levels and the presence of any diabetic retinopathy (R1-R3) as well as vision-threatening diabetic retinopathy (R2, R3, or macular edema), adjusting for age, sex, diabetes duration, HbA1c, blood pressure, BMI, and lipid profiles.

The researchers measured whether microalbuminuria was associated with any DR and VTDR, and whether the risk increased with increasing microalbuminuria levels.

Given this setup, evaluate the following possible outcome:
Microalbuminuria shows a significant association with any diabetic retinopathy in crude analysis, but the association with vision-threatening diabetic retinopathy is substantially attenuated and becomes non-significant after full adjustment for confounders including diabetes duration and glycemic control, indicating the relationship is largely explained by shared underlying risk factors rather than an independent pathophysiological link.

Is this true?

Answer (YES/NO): NO